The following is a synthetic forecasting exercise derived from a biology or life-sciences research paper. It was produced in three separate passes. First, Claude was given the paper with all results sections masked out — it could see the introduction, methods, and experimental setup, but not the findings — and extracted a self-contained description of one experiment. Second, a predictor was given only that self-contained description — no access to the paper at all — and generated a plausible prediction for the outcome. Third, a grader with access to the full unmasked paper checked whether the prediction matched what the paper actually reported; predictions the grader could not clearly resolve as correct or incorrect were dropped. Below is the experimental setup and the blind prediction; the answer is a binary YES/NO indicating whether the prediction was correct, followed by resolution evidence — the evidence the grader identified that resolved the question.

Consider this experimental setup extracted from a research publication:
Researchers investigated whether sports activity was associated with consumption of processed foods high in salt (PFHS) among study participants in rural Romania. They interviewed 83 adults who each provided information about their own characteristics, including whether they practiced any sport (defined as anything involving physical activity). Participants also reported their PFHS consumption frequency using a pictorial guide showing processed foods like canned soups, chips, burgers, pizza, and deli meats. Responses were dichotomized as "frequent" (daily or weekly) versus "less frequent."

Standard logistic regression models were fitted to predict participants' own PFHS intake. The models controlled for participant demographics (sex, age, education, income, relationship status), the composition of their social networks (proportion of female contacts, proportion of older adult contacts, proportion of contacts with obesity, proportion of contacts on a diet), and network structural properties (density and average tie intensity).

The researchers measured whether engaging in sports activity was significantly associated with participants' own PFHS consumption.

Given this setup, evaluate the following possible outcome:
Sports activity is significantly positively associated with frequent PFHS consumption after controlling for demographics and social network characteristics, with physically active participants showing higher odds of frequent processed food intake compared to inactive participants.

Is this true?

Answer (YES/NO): NO